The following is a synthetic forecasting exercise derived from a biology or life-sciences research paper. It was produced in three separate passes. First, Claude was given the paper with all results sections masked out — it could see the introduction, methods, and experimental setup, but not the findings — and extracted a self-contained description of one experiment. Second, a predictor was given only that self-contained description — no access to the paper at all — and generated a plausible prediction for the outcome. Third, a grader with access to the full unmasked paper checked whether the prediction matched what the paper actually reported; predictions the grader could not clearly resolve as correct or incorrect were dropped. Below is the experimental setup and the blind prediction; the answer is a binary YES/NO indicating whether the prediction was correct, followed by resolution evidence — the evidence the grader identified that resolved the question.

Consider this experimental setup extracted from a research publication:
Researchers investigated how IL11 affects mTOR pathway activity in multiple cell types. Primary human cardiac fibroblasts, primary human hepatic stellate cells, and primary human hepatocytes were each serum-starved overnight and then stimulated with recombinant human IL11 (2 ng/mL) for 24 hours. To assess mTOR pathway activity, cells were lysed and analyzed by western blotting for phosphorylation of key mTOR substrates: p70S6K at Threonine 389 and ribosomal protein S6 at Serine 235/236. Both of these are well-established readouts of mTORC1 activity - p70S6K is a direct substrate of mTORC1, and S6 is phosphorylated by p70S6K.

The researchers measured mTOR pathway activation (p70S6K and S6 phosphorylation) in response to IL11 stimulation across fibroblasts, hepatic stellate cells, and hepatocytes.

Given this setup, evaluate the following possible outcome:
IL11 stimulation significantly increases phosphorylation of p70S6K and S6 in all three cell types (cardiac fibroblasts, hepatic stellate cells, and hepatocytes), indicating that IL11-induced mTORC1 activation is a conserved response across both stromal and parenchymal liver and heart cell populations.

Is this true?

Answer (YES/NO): YES